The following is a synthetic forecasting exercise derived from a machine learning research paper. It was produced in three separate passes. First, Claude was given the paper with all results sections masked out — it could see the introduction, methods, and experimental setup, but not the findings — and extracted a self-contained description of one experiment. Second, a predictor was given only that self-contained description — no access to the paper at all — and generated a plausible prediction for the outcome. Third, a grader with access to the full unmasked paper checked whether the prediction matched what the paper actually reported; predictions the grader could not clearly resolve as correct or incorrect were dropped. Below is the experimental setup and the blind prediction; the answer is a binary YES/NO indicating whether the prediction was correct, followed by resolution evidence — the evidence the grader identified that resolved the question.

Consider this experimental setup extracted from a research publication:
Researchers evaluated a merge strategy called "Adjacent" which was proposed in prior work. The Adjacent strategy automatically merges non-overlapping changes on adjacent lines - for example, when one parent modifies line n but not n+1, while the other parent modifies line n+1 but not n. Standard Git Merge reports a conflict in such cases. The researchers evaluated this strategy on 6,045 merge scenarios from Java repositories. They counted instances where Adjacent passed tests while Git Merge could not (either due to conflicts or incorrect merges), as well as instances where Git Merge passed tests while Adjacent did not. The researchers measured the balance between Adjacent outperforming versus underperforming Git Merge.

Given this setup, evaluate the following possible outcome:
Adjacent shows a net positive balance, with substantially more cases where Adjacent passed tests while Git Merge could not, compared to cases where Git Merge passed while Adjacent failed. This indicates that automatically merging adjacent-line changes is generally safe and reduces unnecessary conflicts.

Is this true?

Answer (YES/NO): YES